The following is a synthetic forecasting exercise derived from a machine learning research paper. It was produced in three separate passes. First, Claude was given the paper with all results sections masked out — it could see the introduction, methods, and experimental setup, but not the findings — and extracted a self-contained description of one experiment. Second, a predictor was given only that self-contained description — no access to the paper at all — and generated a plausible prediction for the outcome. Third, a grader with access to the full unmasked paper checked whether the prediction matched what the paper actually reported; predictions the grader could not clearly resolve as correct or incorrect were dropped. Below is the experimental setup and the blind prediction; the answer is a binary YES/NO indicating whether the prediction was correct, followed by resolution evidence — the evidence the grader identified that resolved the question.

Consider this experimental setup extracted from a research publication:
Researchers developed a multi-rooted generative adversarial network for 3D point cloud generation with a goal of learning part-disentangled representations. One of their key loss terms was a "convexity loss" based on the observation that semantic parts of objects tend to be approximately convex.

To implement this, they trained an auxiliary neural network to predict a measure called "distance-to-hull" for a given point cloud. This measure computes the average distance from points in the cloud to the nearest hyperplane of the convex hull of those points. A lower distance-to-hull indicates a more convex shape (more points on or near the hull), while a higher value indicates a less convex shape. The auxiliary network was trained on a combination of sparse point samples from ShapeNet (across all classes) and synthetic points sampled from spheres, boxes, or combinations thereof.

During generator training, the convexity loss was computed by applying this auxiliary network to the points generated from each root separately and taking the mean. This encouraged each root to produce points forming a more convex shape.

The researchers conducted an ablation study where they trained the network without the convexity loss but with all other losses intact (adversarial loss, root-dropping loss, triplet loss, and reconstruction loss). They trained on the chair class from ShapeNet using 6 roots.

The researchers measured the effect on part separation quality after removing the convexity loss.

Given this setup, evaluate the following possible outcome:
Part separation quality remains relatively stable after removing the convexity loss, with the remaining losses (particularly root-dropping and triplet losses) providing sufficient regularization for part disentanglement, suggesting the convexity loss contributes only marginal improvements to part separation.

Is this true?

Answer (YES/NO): NO